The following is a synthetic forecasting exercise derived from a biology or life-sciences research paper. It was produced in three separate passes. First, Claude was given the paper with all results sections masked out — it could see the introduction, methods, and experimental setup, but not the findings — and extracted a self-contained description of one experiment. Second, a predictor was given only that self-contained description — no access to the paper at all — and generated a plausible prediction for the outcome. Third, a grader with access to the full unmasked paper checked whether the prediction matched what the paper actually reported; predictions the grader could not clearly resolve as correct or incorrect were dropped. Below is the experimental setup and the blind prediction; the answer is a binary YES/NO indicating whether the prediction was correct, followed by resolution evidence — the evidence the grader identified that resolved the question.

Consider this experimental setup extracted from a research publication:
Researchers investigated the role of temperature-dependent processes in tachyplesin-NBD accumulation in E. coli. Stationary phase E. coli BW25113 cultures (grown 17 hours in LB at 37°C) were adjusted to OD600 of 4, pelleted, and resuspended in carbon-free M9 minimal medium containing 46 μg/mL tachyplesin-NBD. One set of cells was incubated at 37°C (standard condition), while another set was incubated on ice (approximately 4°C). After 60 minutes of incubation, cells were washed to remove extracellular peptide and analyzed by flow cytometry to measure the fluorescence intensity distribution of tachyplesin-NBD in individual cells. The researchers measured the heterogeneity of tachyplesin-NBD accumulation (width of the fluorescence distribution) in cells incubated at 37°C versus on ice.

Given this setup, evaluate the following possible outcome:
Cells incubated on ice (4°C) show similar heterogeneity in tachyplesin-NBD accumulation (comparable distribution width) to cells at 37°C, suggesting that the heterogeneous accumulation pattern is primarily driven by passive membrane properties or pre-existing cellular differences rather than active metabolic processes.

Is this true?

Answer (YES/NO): NO